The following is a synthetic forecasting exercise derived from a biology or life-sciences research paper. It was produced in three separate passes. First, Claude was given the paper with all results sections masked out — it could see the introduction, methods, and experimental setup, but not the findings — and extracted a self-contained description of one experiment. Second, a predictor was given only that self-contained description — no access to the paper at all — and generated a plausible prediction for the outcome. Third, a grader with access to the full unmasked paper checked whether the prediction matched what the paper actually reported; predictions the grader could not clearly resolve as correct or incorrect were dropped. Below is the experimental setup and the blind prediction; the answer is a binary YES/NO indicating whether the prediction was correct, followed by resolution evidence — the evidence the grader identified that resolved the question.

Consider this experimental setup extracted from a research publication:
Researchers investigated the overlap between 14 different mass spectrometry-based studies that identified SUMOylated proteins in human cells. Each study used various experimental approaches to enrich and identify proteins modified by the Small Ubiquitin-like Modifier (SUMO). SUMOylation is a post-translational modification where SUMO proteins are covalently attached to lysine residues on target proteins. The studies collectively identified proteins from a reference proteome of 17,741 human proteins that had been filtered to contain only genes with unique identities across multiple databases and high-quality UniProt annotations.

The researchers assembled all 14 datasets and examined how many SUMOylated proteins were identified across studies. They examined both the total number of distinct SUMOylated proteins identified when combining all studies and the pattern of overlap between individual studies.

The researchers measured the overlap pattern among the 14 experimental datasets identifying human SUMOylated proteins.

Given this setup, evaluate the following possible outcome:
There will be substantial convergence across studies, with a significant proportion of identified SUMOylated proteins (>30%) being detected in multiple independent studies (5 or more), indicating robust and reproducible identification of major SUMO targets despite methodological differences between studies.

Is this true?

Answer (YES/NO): NO